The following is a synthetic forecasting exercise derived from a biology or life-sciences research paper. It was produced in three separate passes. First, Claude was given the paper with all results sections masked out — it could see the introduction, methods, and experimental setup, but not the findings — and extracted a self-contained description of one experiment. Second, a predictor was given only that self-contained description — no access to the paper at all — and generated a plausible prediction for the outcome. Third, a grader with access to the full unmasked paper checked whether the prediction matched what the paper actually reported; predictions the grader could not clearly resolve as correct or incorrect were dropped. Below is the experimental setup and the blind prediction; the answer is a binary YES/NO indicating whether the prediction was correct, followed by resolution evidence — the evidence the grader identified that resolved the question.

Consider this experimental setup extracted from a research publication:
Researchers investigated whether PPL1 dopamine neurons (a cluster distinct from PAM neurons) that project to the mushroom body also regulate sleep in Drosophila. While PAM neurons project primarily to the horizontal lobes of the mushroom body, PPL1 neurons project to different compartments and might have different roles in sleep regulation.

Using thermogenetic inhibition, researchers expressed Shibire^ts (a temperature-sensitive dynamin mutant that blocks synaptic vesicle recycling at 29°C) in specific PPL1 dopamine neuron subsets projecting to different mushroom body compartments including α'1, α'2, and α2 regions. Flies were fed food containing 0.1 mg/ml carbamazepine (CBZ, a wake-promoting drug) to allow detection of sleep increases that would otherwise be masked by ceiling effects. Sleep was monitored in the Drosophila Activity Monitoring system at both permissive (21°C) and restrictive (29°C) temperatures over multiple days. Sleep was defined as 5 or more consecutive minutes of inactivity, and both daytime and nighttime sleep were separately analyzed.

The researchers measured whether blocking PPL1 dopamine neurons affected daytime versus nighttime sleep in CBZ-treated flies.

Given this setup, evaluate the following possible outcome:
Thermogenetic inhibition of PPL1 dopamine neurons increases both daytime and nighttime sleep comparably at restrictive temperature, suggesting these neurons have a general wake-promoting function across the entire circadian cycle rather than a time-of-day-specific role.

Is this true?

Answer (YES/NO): NO